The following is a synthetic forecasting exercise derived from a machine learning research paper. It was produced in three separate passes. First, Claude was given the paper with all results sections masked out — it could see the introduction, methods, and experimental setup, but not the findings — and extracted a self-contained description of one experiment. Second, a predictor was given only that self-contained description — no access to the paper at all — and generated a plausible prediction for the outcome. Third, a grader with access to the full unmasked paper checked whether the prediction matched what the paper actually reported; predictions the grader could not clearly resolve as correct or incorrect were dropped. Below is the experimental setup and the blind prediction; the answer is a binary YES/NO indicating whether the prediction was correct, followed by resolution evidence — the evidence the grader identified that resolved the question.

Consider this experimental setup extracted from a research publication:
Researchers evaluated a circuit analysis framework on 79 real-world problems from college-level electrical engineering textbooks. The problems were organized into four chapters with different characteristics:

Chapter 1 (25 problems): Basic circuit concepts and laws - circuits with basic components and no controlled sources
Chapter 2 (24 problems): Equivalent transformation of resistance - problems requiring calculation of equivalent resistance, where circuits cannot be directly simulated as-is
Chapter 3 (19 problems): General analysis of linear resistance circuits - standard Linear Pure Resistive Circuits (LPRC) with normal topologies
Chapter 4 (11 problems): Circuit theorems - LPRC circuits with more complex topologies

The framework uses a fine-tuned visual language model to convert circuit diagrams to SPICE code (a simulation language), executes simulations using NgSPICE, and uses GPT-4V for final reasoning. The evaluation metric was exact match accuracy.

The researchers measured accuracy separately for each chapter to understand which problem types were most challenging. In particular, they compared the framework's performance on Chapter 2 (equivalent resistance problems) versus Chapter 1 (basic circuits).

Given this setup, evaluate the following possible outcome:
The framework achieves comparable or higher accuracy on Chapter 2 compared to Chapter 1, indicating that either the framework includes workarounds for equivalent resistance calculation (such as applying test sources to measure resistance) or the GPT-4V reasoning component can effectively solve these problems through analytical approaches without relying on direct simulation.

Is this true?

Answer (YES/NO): NO